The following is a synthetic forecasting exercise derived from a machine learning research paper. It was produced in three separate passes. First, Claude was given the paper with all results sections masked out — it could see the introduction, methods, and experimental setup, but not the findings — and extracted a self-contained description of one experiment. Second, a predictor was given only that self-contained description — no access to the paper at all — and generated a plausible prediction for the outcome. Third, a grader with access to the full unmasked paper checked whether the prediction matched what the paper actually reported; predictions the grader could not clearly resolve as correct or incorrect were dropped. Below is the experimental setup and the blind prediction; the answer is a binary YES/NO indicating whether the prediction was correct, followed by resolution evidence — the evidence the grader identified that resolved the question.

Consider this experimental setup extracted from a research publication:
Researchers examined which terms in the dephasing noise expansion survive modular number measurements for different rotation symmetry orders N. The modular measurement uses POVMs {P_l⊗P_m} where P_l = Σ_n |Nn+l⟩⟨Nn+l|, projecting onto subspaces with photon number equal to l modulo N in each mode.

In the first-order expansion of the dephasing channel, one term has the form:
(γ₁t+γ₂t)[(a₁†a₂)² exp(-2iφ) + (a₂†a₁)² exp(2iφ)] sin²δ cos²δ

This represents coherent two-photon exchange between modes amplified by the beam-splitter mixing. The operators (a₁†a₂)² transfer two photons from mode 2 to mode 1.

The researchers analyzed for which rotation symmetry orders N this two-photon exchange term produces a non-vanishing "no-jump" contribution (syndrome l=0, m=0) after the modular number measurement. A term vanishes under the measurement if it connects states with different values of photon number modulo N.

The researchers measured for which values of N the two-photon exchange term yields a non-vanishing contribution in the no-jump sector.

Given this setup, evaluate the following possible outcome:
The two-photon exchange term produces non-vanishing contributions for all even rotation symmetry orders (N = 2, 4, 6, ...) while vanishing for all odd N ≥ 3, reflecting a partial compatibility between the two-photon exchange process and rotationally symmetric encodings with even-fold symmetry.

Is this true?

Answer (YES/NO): NO